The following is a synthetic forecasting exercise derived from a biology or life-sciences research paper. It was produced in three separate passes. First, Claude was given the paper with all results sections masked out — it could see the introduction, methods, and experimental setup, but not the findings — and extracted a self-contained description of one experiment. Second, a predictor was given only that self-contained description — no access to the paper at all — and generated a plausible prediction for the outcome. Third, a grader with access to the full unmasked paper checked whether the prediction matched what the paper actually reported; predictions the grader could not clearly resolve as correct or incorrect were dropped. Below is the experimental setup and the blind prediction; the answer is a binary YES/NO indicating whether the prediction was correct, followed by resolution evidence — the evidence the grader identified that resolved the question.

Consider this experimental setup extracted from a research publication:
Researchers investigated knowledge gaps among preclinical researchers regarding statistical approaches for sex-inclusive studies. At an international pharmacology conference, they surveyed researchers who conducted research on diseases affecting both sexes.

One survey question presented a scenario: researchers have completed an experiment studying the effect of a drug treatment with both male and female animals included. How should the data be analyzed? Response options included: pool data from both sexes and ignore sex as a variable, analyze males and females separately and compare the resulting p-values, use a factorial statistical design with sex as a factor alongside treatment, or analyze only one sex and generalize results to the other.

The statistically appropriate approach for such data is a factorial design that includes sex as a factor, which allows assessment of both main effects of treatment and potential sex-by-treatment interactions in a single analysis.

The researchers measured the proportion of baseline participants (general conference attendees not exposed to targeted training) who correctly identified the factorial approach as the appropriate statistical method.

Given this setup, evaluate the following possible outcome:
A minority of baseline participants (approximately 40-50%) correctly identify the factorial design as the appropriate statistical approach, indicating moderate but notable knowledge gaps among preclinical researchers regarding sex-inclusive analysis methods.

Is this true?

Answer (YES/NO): NO